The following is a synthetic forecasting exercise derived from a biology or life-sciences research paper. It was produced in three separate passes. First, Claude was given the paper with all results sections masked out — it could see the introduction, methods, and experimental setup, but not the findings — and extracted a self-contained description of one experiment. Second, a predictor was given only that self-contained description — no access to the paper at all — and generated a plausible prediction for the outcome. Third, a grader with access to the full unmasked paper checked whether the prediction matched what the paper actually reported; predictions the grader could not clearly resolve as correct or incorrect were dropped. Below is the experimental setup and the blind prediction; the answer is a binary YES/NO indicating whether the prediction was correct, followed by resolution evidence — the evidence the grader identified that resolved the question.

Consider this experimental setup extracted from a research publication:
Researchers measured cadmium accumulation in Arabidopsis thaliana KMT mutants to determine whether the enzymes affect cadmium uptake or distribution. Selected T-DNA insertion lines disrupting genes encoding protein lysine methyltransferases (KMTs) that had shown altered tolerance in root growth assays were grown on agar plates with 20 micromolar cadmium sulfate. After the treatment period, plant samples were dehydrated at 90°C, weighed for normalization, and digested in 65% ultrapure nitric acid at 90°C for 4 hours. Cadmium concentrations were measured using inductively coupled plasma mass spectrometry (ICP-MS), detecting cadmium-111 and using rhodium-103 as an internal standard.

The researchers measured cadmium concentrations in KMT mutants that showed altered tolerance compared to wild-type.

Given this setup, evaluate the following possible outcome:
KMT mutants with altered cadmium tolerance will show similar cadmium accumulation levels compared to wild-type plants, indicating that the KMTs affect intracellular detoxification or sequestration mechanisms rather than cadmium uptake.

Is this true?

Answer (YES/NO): YES